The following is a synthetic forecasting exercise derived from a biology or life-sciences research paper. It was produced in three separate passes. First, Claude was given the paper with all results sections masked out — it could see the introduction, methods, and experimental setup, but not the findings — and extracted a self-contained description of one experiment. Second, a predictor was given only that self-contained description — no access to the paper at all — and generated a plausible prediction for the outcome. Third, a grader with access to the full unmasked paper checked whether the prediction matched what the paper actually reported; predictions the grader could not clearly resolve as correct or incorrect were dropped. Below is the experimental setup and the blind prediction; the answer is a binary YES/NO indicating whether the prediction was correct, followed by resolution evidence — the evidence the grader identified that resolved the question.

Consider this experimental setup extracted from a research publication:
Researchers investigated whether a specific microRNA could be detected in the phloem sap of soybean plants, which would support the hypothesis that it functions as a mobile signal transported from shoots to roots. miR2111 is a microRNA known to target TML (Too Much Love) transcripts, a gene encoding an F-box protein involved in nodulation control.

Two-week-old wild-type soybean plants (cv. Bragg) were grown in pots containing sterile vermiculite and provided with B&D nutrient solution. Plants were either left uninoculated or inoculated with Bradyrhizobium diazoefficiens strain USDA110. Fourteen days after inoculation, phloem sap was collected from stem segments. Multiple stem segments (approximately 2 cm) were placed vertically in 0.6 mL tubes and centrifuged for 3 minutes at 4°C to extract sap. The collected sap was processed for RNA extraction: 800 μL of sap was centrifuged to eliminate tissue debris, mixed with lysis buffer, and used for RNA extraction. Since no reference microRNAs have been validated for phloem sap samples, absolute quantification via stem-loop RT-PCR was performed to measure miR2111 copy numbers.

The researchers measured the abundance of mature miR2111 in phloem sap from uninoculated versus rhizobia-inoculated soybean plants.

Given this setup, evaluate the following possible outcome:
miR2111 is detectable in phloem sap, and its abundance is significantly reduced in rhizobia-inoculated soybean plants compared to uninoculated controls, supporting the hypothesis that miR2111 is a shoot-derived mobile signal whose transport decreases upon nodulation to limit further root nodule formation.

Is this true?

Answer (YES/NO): YES